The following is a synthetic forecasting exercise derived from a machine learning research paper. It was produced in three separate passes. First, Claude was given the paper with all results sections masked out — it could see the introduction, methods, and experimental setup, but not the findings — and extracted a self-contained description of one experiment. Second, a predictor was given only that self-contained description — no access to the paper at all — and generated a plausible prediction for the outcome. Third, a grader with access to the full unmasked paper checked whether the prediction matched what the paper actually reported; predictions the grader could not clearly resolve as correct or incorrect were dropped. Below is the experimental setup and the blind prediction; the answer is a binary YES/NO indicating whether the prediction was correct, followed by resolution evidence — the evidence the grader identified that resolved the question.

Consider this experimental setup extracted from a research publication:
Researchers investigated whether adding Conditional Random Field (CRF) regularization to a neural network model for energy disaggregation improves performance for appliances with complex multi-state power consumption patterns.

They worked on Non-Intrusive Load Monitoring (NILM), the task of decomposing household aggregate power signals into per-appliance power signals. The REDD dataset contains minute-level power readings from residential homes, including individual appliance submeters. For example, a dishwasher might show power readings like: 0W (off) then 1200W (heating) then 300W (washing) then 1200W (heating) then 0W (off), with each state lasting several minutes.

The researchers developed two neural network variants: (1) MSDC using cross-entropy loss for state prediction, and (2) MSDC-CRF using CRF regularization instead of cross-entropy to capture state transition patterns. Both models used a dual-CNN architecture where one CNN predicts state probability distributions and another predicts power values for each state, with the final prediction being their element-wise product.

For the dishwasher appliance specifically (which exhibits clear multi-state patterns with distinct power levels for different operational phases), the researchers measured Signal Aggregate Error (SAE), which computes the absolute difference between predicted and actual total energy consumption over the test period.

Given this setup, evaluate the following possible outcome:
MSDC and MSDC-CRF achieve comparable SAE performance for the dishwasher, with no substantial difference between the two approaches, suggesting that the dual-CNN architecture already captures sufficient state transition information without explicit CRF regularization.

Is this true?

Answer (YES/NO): NO